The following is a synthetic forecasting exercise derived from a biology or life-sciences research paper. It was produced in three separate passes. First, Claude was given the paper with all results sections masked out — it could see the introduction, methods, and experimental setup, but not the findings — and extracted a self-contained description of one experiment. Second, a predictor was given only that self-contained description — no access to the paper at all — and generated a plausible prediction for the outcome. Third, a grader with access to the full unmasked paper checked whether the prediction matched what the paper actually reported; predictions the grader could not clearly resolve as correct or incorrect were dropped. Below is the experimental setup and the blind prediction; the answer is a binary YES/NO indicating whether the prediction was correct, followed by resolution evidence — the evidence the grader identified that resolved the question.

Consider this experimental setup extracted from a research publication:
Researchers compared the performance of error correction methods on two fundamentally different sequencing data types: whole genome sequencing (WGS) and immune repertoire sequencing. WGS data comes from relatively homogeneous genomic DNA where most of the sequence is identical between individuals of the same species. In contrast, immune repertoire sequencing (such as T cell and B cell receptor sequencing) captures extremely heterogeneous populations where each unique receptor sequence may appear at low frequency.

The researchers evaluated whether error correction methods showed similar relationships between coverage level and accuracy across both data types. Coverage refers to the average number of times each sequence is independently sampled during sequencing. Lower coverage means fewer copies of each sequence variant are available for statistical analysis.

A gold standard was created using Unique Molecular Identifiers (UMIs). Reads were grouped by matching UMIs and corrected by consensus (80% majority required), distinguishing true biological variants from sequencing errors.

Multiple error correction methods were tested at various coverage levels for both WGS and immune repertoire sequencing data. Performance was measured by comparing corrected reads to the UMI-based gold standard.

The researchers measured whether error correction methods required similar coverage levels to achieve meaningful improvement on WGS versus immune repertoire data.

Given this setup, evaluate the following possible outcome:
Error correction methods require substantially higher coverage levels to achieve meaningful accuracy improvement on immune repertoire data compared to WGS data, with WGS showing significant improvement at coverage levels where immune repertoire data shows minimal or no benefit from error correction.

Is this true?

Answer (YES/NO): NO